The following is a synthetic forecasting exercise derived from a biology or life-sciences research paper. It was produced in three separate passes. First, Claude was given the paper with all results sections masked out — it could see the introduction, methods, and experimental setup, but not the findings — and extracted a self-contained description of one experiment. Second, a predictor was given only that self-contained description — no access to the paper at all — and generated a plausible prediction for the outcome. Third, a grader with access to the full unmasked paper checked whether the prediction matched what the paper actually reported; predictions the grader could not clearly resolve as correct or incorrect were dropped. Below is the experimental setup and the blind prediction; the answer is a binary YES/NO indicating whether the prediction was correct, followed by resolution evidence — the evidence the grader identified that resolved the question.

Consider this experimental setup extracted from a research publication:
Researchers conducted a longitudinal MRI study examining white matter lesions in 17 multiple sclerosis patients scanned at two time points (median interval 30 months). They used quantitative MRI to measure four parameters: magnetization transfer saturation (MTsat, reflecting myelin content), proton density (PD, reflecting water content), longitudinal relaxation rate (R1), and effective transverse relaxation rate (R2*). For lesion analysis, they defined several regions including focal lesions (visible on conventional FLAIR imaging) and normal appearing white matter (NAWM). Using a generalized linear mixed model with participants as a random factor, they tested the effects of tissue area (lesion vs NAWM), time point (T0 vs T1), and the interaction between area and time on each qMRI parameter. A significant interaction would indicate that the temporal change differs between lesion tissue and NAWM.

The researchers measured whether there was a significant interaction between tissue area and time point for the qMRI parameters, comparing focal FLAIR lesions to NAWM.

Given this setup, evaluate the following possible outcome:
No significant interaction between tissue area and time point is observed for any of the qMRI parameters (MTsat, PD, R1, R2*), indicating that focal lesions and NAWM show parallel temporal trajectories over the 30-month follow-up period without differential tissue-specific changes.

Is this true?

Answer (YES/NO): YES